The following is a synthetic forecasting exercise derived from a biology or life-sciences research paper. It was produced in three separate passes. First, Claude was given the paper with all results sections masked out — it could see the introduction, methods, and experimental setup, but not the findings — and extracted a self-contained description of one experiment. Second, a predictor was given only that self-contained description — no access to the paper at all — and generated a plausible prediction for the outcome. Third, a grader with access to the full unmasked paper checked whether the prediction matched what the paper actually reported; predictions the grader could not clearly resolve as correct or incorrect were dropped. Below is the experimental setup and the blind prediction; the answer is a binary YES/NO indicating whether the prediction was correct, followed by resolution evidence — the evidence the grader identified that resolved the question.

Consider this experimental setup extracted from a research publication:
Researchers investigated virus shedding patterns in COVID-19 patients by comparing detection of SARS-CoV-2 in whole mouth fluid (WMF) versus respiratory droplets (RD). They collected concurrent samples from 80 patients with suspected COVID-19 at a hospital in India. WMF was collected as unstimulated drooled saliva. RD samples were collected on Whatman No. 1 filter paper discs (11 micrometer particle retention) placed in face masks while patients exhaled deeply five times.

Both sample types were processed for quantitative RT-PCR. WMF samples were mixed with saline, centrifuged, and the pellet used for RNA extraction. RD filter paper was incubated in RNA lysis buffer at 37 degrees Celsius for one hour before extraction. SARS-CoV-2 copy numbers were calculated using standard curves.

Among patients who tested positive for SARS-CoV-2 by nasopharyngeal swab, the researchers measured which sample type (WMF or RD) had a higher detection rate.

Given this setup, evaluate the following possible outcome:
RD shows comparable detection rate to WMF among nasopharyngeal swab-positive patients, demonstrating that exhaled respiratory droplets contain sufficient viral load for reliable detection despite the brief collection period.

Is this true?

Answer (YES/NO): NO